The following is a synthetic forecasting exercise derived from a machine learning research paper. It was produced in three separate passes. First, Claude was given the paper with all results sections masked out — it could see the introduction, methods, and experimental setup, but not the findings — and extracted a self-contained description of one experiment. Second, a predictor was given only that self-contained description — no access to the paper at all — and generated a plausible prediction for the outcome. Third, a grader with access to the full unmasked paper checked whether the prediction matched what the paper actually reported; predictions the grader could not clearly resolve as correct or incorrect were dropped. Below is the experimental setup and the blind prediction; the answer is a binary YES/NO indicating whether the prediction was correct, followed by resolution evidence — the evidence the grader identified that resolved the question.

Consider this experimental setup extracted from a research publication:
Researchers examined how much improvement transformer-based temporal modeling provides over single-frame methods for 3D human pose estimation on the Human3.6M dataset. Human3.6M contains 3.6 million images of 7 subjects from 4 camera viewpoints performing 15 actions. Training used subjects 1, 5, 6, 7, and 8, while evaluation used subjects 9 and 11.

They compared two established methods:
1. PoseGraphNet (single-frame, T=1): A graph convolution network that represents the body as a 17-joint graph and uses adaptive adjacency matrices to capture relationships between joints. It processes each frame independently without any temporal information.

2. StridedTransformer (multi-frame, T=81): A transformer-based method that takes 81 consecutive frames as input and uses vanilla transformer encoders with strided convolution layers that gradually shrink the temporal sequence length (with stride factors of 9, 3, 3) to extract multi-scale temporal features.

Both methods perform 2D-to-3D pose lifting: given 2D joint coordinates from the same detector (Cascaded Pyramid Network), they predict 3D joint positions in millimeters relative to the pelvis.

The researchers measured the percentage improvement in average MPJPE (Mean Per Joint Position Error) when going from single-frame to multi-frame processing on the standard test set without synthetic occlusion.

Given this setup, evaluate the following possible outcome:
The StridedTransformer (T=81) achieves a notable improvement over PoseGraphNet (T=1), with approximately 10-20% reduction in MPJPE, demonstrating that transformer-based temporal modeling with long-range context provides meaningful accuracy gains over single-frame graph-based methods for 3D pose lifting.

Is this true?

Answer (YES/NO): YES